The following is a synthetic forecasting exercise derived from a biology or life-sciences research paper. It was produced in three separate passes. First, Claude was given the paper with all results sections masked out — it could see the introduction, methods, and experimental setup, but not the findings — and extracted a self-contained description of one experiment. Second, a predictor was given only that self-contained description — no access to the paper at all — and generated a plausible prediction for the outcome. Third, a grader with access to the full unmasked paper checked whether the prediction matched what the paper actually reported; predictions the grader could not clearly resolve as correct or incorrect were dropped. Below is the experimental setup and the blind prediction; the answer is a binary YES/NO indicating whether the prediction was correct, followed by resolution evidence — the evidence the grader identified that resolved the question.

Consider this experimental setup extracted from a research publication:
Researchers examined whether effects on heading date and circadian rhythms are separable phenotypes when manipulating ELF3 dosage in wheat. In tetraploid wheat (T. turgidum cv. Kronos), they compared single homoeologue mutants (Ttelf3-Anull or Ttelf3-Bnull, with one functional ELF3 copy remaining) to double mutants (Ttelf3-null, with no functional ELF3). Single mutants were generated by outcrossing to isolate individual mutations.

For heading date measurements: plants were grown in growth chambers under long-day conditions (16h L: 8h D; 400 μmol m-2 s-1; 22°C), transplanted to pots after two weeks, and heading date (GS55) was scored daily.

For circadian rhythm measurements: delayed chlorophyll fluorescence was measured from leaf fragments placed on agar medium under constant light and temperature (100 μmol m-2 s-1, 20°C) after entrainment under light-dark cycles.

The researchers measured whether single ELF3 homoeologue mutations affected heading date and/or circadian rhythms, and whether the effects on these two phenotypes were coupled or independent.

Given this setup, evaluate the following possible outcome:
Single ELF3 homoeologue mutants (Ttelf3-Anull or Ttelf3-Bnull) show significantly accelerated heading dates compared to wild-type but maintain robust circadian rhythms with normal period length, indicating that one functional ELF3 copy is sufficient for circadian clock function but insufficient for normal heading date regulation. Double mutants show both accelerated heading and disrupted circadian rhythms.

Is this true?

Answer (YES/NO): YES